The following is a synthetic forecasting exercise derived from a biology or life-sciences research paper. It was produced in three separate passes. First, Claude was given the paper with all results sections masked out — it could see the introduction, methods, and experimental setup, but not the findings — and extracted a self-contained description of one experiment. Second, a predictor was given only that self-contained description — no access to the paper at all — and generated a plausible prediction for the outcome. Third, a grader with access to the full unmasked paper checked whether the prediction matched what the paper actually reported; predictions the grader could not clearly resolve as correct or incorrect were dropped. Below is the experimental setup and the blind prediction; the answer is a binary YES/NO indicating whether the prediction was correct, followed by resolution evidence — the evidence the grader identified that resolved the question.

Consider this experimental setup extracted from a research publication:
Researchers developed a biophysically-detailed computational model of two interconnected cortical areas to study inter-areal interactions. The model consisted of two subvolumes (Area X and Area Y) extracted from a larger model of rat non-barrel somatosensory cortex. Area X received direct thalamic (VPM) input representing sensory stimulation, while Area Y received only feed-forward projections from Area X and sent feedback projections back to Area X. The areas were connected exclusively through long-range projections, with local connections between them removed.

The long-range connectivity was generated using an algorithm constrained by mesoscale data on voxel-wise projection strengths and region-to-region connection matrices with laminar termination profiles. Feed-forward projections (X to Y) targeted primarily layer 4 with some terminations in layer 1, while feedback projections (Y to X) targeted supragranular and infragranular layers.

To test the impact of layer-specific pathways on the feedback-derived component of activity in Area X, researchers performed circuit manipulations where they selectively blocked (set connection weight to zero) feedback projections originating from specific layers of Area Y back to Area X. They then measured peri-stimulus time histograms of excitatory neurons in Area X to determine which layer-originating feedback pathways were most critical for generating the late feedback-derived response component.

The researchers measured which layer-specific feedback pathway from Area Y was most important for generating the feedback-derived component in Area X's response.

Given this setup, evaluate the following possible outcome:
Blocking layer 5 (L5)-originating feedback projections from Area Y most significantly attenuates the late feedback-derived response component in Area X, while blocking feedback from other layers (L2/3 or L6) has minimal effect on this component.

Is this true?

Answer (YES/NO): NO